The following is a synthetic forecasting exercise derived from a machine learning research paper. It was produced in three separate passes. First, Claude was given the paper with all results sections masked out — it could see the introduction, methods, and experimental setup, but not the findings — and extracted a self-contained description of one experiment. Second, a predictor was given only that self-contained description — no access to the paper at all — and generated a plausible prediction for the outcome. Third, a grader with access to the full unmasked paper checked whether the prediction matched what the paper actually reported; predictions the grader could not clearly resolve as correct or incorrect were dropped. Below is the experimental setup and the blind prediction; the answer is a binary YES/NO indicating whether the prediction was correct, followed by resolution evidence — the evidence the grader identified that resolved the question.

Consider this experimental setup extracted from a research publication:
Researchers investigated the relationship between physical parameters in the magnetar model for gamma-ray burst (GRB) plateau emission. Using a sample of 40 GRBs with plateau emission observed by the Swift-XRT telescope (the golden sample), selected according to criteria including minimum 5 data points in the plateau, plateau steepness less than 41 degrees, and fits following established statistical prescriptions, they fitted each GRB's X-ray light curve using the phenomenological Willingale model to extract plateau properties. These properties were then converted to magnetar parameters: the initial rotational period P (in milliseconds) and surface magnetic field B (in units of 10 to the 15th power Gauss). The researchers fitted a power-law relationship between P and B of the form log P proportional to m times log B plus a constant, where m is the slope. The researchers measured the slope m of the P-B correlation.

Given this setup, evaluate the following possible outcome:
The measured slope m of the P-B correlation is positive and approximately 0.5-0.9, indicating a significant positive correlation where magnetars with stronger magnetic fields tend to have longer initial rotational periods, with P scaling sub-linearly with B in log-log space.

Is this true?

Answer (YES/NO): YES